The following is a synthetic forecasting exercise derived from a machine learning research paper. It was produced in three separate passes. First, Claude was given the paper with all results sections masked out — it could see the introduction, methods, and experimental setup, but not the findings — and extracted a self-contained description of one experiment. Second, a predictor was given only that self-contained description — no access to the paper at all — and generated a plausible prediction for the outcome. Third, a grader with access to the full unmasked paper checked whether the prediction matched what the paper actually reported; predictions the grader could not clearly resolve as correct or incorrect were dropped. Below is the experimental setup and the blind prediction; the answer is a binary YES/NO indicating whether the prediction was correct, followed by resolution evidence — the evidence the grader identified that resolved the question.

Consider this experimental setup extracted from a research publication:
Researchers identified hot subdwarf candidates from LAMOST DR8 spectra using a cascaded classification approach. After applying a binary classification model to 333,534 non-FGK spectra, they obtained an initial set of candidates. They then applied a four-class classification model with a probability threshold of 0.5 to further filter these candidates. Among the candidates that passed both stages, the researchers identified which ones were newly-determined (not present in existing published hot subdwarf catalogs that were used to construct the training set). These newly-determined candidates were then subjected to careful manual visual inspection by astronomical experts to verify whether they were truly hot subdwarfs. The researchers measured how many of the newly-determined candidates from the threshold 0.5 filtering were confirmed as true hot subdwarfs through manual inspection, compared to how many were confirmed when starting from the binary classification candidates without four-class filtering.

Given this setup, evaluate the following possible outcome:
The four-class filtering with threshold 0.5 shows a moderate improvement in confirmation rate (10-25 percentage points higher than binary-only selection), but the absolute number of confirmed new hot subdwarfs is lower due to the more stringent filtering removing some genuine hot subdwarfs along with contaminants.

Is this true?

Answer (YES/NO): YES